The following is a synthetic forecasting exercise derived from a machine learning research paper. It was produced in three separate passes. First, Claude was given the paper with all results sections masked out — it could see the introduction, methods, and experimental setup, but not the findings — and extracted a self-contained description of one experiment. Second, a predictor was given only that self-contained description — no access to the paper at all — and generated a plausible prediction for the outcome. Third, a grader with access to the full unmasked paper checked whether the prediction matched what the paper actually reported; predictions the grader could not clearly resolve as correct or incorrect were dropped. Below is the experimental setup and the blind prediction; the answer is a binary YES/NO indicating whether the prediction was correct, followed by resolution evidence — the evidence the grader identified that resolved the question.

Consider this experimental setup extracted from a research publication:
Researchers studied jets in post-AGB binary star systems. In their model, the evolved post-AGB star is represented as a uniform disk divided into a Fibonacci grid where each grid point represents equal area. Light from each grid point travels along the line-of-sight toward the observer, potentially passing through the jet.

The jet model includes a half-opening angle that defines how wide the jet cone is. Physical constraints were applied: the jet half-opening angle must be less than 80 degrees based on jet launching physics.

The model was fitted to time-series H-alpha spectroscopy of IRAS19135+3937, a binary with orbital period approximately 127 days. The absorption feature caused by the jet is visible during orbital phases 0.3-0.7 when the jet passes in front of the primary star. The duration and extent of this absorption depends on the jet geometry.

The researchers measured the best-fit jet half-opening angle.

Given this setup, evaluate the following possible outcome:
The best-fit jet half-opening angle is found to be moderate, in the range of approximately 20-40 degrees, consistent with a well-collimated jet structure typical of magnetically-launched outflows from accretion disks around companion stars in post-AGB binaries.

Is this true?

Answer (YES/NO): NO